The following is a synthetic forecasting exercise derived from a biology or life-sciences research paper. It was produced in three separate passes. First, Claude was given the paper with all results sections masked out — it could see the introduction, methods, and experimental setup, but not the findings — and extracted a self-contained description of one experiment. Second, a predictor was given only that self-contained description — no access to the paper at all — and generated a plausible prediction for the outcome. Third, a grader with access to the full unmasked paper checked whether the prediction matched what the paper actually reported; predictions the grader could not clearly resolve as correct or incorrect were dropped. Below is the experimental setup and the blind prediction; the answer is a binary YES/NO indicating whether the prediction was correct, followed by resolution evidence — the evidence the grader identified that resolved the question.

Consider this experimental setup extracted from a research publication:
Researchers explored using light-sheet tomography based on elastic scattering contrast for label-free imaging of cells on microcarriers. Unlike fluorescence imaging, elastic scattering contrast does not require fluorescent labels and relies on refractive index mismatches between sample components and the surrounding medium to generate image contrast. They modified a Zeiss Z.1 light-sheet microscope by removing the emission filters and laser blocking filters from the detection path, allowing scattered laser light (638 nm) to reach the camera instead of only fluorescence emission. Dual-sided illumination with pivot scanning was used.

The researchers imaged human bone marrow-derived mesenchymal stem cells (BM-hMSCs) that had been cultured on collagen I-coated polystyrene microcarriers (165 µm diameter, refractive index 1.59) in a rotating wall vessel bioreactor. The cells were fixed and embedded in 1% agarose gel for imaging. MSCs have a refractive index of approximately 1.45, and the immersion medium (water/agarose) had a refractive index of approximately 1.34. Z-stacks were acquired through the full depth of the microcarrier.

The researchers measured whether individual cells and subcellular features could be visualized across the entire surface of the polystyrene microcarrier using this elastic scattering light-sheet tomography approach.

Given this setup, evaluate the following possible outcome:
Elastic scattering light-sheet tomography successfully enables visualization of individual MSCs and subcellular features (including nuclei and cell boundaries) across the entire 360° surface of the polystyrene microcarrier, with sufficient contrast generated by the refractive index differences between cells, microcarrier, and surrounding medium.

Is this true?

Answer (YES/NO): NO